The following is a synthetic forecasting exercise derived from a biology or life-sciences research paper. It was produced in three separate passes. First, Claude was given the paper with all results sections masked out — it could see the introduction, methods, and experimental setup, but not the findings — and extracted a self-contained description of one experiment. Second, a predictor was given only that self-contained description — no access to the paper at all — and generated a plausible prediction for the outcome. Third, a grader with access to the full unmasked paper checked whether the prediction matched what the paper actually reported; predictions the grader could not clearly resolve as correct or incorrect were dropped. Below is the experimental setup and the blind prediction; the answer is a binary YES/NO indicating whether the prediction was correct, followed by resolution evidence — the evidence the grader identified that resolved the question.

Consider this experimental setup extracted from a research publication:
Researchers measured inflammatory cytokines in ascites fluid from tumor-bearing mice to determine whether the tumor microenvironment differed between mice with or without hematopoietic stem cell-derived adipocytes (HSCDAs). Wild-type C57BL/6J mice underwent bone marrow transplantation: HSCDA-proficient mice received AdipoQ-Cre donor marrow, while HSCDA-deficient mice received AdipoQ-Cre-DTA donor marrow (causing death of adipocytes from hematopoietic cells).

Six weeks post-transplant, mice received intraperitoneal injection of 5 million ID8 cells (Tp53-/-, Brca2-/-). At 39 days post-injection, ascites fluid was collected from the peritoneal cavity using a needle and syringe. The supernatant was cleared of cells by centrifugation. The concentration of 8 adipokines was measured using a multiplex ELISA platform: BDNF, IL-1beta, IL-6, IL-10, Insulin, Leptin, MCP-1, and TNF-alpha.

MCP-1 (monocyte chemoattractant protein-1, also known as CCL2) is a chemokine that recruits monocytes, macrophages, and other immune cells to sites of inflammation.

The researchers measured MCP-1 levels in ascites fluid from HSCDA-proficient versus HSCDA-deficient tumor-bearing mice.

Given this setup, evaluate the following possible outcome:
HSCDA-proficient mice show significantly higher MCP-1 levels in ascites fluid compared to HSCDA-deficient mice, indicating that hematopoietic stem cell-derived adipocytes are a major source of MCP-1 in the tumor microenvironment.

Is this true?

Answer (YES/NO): NO